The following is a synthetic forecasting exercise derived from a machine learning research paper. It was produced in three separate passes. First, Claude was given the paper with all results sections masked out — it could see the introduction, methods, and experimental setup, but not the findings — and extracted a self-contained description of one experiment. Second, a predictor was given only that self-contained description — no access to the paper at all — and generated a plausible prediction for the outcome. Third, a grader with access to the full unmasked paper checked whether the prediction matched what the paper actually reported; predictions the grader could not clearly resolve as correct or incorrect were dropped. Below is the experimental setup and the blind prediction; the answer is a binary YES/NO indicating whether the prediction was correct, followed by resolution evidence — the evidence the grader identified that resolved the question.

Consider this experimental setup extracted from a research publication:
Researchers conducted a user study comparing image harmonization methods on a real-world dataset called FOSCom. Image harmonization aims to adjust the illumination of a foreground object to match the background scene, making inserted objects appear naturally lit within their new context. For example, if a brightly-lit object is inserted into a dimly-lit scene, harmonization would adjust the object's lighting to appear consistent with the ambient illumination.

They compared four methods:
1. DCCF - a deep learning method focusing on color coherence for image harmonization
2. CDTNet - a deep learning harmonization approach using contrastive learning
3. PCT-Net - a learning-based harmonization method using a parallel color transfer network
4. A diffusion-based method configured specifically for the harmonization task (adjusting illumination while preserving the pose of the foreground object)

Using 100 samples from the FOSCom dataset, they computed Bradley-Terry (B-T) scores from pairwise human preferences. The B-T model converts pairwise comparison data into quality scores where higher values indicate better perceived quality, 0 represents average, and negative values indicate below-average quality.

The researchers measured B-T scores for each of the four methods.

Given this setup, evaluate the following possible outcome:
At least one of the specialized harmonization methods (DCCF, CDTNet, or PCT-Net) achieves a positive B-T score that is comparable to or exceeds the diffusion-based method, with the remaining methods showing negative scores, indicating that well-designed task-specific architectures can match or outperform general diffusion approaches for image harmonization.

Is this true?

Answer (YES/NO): YES